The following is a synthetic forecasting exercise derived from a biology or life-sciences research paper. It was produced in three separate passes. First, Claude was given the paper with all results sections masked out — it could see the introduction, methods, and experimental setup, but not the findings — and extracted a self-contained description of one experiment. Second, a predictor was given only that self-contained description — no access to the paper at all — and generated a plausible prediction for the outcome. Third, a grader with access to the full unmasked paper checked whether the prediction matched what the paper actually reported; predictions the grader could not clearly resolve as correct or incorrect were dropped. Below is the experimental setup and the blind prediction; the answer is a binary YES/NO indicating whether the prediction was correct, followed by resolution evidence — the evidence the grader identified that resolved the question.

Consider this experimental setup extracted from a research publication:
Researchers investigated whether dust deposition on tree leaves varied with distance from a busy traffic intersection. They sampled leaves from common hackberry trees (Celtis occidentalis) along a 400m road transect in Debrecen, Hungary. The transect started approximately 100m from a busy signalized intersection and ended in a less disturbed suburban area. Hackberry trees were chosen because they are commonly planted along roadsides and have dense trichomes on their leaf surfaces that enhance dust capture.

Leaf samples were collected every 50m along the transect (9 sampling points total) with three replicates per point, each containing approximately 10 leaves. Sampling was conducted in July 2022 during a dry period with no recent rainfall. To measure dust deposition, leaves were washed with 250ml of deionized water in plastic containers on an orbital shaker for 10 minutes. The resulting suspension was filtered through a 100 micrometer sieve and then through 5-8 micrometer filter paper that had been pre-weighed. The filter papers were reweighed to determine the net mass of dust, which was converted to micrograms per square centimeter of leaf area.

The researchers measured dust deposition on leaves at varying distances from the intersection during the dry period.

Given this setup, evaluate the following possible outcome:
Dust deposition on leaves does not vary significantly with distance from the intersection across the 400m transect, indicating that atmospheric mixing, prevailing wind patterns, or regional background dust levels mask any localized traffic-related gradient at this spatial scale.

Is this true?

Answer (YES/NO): NO